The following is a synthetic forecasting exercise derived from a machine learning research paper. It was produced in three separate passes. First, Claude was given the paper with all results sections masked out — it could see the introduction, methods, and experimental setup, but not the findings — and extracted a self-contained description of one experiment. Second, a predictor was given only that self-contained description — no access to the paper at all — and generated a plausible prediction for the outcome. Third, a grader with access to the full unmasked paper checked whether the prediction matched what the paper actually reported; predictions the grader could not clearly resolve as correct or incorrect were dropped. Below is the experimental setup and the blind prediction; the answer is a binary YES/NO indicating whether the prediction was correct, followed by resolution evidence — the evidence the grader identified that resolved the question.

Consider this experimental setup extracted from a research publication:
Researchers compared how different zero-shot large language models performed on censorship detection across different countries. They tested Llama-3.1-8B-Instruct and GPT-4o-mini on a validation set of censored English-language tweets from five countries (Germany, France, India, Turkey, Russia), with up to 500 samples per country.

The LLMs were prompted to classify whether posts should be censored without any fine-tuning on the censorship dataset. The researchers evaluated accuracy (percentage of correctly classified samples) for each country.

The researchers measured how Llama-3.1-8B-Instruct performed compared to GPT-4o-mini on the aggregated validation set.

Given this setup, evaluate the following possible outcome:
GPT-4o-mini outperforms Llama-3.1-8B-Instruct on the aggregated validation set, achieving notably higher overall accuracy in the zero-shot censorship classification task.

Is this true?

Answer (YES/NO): YES